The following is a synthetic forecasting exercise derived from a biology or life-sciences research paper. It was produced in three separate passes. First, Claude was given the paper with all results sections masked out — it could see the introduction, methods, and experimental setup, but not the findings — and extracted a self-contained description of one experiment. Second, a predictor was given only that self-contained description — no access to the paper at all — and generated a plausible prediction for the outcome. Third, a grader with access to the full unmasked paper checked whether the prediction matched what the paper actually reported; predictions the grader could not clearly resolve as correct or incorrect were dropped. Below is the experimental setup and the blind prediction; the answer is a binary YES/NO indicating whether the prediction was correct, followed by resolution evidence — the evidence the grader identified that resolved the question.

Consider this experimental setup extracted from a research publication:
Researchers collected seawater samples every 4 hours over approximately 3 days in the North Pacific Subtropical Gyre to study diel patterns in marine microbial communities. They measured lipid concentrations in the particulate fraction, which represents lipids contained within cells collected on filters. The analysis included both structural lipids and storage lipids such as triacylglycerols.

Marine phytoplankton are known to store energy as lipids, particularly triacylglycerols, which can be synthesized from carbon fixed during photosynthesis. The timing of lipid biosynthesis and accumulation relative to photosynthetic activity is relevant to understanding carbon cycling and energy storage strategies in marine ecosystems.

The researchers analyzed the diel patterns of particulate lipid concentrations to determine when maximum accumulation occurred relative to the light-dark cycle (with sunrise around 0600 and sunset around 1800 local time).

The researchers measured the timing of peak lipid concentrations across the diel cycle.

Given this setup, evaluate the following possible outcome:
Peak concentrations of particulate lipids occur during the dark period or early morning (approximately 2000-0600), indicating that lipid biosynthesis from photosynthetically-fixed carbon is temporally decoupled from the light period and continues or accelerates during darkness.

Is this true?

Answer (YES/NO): NO